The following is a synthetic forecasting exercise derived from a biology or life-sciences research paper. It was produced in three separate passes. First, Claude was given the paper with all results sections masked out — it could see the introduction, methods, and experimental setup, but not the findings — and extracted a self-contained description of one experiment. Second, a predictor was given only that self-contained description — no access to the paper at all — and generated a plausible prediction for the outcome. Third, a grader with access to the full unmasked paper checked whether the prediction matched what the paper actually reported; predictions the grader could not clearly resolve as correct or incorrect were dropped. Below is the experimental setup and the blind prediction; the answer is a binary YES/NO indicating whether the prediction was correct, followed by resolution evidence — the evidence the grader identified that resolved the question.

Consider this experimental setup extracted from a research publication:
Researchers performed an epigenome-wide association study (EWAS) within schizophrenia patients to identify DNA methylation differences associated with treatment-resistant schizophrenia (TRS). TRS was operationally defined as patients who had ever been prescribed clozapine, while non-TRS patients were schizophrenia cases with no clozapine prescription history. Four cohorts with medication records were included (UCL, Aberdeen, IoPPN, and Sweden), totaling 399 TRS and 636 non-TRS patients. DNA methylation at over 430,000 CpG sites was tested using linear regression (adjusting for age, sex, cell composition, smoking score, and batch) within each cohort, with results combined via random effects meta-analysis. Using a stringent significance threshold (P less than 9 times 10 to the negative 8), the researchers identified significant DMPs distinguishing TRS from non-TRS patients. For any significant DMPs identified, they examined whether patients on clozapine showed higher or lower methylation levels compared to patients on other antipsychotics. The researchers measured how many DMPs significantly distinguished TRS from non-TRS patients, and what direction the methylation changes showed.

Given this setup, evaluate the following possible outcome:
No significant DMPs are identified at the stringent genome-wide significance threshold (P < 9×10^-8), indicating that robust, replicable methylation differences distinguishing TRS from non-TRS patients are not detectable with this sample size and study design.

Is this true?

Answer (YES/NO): NO